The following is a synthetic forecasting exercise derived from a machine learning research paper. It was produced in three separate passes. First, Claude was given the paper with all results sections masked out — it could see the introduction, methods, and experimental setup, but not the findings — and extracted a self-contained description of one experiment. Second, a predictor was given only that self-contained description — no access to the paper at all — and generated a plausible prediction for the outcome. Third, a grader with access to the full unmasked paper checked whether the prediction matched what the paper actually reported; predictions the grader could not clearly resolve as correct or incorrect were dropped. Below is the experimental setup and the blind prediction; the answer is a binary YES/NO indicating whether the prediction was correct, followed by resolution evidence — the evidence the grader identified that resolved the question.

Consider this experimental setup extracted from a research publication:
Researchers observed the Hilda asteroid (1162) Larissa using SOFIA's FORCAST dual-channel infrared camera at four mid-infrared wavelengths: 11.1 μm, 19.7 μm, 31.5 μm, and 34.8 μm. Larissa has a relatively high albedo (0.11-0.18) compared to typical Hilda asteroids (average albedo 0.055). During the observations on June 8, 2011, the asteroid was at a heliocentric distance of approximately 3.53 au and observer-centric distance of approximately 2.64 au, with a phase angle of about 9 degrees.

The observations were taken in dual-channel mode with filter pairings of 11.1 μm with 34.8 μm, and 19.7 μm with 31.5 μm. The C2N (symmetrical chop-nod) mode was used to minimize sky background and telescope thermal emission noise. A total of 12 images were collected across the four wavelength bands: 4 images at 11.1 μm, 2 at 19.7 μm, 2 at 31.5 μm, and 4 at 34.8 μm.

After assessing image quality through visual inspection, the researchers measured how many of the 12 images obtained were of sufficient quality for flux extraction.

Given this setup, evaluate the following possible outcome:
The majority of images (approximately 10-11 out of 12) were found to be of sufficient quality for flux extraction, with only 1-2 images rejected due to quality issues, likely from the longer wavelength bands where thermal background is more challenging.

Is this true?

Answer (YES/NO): NO